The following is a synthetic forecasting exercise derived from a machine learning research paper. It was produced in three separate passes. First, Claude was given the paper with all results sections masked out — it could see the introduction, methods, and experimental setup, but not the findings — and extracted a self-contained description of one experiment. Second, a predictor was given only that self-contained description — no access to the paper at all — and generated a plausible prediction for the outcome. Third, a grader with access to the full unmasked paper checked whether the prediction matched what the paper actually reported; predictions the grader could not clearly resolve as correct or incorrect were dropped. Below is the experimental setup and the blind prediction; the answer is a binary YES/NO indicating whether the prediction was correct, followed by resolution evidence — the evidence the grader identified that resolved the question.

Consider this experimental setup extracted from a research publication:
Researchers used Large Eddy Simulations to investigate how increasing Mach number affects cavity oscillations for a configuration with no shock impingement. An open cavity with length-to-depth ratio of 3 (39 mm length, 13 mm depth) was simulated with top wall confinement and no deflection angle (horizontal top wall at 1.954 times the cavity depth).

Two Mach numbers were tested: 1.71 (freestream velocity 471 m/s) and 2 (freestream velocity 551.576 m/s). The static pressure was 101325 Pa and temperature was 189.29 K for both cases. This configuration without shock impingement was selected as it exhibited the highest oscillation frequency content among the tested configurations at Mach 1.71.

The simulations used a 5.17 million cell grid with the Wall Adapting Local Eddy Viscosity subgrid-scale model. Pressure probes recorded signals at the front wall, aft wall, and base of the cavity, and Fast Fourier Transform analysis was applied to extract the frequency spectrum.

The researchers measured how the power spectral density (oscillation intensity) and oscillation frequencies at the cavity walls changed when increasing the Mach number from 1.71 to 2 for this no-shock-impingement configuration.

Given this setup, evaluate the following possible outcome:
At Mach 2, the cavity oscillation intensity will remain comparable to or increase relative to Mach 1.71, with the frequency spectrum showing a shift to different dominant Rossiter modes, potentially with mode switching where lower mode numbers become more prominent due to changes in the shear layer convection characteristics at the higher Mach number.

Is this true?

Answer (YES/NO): NO